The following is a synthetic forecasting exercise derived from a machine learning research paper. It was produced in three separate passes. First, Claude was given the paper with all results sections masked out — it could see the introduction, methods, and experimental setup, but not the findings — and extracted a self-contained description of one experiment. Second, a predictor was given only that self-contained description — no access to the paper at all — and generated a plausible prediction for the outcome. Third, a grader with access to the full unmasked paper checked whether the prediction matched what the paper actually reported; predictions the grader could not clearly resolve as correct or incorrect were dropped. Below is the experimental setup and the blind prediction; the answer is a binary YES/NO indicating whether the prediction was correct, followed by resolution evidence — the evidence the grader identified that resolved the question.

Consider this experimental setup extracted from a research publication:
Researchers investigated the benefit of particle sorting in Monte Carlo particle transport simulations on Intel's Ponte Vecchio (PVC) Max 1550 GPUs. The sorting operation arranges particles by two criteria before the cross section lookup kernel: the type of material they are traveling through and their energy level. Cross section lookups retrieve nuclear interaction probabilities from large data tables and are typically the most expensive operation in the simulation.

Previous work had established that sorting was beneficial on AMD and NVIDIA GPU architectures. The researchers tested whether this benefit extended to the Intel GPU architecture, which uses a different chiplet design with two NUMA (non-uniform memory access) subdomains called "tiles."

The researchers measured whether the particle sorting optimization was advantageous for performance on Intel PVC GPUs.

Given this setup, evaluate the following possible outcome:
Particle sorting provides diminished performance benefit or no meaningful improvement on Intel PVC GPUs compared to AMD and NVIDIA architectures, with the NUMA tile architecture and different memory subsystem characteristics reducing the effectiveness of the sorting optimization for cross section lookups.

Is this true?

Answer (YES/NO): NO